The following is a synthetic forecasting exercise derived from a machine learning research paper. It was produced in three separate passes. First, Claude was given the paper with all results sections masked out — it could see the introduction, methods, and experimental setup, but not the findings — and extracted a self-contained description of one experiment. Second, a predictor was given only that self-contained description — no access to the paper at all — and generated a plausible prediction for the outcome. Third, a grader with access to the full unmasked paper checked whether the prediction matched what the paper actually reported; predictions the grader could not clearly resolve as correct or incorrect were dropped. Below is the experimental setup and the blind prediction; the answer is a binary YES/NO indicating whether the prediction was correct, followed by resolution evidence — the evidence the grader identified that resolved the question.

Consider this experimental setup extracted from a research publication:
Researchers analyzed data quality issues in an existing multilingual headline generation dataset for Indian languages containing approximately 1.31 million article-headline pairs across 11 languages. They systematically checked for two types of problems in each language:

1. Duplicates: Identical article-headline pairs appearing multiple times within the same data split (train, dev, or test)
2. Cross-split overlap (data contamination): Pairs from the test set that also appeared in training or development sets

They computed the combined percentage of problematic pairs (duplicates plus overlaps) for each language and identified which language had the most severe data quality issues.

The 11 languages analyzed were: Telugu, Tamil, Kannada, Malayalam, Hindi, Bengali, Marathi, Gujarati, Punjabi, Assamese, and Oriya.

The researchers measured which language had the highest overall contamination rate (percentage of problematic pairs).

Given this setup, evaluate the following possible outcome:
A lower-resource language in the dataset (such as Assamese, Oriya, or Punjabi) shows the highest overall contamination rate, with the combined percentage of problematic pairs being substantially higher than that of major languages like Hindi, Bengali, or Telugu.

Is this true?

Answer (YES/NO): NO